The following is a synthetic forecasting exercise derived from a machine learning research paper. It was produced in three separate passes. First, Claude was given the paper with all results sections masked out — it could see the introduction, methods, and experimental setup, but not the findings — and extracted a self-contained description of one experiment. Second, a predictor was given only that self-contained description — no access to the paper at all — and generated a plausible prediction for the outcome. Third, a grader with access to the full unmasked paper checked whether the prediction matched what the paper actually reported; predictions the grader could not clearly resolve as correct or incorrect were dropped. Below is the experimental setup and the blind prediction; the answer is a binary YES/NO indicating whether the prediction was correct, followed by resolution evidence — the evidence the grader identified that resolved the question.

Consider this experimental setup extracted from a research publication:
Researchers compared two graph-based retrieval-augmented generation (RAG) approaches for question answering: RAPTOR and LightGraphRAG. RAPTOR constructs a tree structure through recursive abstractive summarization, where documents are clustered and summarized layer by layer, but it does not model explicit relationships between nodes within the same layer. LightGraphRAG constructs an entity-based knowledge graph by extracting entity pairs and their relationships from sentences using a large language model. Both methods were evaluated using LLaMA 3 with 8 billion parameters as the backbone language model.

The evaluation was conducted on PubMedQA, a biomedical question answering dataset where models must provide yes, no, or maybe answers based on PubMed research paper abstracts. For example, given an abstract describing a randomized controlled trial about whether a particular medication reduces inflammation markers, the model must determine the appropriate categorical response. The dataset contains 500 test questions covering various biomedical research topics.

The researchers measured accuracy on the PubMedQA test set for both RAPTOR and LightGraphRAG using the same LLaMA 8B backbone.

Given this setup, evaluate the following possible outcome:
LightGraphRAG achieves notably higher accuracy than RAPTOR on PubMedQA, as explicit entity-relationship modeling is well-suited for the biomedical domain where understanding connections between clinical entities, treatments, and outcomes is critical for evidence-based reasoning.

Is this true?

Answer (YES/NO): NO